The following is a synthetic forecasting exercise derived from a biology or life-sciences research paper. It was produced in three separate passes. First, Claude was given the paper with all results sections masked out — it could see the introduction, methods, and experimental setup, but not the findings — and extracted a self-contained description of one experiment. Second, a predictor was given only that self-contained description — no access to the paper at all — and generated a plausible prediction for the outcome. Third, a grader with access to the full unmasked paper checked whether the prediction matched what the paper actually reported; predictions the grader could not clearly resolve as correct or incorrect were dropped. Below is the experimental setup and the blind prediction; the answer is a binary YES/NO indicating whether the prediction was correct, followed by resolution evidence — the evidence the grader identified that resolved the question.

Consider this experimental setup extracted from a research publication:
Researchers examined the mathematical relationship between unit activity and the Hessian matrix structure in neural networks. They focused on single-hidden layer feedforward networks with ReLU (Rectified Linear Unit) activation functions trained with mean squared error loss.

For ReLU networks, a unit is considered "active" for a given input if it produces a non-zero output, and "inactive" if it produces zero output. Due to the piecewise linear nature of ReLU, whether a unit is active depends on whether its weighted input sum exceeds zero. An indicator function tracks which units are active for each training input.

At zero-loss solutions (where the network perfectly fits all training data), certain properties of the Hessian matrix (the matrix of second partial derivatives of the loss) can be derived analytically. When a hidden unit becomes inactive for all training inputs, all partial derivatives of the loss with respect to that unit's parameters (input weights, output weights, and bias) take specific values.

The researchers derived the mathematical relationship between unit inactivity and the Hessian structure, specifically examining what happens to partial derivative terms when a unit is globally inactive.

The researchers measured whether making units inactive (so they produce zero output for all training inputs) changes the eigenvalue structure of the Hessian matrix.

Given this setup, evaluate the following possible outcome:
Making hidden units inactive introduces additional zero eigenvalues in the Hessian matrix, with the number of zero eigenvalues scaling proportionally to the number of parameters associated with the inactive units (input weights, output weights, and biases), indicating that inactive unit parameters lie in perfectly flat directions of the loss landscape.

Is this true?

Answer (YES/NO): YES